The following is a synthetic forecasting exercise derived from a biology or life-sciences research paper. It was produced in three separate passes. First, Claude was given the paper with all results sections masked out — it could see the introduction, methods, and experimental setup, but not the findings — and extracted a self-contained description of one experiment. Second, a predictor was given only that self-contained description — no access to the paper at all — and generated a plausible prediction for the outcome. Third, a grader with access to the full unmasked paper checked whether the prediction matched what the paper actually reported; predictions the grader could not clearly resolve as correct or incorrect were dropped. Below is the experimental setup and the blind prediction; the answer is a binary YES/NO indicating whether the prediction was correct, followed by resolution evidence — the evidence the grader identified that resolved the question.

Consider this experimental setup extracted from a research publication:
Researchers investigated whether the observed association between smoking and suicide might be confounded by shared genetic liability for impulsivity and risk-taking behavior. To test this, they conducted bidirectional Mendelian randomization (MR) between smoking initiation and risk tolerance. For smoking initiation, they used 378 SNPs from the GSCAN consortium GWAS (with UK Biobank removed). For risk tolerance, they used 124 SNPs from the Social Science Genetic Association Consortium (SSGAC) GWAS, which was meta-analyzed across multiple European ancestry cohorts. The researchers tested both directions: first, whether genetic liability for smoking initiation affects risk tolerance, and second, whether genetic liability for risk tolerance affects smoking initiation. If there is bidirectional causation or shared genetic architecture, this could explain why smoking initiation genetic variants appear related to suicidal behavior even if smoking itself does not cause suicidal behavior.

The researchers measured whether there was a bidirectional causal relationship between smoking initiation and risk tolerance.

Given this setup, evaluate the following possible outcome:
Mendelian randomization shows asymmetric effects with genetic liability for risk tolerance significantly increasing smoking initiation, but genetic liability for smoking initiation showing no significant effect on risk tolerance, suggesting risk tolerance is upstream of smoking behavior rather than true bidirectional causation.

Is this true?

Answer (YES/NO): NO